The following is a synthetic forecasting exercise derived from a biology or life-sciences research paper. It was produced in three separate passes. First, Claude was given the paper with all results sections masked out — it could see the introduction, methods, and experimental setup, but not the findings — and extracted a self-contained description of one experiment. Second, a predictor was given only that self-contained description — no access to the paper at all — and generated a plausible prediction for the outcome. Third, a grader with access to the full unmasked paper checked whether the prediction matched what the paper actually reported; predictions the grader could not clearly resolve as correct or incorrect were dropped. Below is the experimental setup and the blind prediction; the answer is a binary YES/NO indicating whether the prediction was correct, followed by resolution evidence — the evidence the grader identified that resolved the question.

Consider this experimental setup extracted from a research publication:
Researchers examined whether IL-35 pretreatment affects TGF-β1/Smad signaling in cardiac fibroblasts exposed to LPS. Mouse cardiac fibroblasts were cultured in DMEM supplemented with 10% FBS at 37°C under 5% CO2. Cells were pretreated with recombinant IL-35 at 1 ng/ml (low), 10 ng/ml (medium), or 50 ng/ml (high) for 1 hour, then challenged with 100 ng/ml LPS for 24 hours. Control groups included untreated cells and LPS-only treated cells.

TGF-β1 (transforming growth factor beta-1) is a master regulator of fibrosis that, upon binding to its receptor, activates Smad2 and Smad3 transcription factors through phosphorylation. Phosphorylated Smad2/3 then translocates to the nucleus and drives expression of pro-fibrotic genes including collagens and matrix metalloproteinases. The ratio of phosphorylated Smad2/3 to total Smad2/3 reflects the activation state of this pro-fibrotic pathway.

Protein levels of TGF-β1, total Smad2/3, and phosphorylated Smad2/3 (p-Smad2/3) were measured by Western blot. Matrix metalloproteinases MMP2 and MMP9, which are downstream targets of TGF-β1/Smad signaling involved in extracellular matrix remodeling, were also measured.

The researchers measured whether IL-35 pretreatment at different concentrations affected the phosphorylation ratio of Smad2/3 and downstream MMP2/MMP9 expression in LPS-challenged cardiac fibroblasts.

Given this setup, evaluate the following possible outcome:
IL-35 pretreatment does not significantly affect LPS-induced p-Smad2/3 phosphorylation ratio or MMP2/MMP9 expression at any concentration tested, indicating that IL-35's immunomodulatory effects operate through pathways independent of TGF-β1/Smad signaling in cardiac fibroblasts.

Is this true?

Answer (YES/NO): NO